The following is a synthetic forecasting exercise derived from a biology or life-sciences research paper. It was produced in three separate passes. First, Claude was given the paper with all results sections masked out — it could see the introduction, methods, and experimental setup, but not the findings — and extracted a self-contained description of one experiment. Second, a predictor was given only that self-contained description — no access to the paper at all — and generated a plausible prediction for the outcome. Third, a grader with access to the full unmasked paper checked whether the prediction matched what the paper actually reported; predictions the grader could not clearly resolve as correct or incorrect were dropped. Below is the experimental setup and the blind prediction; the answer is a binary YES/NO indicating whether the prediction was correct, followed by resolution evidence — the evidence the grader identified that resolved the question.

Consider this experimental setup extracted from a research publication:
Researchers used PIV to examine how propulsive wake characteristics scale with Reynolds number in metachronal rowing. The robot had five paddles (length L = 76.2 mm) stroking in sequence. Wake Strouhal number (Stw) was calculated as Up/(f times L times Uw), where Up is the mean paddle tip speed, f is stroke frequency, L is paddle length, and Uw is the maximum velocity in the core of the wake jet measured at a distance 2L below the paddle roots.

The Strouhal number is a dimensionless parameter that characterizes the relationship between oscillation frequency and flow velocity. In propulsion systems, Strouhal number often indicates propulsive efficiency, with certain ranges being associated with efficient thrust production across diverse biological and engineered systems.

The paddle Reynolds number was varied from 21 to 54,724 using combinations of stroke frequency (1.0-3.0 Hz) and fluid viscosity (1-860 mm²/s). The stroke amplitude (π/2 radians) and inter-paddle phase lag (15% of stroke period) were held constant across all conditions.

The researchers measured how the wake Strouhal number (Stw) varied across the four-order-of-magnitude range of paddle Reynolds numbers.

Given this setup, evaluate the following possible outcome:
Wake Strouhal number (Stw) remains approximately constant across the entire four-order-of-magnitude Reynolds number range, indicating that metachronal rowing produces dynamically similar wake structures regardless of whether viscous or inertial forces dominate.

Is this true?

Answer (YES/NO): NO